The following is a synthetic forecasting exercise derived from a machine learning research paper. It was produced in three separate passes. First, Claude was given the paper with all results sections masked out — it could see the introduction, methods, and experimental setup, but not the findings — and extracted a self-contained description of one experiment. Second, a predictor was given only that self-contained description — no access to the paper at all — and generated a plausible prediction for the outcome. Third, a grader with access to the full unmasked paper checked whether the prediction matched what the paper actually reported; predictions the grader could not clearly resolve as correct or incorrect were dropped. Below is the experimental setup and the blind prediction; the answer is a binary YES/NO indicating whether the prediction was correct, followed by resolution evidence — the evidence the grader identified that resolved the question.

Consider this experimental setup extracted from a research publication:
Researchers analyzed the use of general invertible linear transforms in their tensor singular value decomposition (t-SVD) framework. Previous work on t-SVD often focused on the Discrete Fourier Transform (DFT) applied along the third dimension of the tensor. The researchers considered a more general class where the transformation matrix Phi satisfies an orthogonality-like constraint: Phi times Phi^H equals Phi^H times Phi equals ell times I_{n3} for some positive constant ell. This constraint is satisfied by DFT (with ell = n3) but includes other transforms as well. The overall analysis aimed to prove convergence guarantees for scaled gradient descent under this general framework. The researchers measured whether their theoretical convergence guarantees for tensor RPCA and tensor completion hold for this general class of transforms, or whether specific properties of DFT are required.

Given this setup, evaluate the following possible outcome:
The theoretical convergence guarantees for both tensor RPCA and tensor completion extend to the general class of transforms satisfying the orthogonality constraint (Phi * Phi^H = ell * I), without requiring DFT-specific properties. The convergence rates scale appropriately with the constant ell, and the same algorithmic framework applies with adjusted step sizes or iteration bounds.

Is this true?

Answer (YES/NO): YES